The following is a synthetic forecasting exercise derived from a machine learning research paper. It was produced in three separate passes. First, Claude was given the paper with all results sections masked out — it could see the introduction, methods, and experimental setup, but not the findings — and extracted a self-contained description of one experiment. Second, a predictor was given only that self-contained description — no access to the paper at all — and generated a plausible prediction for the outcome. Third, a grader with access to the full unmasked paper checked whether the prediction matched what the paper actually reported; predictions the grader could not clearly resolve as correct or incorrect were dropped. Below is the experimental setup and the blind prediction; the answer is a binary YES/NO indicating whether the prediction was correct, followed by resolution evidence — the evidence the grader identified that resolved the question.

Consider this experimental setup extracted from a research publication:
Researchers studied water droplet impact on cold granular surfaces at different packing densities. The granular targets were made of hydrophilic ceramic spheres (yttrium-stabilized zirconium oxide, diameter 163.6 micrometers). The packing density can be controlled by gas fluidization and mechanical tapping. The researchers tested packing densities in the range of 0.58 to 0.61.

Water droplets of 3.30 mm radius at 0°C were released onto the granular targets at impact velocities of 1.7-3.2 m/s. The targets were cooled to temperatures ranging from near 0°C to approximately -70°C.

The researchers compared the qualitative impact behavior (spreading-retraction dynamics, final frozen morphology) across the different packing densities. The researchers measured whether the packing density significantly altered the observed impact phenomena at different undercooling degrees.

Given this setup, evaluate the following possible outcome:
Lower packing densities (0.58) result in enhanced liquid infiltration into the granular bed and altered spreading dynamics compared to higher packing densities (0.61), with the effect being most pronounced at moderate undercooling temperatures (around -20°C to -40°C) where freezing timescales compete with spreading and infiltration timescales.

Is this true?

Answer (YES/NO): NO